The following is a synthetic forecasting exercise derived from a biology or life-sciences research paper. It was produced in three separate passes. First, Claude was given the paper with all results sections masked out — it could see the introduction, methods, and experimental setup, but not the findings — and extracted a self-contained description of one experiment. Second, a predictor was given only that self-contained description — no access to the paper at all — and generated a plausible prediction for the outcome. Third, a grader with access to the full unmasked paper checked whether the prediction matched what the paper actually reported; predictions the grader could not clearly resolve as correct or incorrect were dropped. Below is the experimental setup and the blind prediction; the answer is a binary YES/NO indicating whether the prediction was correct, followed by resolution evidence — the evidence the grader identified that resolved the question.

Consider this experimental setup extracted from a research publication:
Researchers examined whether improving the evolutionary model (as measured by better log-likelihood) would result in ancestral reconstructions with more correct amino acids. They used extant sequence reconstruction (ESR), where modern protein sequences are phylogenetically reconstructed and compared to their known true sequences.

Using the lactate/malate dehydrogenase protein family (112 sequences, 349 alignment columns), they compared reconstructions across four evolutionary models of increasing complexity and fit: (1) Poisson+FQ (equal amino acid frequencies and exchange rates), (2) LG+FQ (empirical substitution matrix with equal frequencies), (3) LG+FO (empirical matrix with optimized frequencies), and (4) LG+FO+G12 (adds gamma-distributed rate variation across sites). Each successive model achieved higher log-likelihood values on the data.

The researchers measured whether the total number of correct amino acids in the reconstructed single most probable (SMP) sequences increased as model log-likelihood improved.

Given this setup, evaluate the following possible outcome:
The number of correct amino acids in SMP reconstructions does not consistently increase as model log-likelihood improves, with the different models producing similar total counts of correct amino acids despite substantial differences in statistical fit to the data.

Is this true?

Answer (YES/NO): YES